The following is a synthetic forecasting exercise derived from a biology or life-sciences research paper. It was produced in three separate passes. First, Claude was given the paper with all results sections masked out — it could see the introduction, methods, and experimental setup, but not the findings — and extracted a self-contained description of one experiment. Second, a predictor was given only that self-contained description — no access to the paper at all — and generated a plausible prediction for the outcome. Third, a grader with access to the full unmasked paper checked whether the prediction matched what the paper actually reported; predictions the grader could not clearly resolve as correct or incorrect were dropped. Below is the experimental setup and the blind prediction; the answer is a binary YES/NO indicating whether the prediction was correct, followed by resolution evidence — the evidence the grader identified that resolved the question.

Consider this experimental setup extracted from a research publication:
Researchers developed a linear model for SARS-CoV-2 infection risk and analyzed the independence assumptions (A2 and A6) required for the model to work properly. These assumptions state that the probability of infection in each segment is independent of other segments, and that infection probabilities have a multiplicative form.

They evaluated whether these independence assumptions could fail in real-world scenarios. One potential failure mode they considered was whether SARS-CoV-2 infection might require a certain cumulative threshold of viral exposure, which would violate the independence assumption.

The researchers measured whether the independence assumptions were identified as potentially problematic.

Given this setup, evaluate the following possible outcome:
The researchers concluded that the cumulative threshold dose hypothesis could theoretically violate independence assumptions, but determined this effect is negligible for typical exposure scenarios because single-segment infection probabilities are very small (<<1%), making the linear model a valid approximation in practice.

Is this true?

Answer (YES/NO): NO